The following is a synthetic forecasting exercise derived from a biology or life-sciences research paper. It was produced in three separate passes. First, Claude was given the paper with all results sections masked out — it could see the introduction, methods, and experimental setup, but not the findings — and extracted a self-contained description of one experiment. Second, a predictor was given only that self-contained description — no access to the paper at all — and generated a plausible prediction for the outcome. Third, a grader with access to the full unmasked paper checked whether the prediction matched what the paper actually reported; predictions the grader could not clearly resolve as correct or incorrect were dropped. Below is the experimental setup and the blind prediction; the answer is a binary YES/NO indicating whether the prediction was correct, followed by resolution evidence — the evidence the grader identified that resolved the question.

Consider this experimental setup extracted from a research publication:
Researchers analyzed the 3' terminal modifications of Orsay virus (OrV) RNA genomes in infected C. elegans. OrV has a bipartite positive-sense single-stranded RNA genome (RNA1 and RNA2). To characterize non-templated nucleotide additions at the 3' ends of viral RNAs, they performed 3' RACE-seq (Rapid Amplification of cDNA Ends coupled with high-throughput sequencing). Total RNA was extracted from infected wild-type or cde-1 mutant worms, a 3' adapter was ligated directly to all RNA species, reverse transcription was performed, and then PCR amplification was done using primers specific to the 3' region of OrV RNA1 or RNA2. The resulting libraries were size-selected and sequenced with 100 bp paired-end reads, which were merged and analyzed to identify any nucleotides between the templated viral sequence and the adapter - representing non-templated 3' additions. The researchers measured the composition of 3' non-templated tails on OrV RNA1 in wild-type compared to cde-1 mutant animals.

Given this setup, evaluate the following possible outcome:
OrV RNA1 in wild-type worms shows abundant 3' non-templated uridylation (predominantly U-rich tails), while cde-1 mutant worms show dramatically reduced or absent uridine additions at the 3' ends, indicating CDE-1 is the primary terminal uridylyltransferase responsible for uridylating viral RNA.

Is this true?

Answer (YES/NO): YES